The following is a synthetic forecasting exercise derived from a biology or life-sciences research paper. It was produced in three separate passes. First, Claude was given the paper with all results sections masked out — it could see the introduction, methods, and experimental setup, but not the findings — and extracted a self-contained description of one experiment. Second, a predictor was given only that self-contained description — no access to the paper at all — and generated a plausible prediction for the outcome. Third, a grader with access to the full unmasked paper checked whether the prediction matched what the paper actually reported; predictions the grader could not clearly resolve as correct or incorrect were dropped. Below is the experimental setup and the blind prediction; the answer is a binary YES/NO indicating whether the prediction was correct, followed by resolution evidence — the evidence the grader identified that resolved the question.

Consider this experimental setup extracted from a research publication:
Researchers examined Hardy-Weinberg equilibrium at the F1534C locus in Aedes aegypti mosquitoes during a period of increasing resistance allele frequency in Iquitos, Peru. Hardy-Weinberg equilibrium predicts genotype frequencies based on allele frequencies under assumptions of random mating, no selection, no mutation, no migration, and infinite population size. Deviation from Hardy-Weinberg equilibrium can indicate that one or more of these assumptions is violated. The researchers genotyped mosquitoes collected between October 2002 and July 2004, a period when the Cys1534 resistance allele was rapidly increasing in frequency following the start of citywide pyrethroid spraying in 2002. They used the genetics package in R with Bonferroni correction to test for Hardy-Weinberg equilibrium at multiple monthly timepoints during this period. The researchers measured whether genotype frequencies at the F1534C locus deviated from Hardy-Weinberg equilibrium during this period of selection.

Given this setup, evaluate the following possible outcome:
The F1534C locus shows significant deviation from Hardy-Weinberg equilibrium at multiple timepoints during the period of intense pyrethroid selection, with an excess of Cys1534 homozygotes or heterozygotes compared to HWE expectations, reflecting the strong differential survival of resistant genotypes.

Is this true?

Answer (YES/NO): NO